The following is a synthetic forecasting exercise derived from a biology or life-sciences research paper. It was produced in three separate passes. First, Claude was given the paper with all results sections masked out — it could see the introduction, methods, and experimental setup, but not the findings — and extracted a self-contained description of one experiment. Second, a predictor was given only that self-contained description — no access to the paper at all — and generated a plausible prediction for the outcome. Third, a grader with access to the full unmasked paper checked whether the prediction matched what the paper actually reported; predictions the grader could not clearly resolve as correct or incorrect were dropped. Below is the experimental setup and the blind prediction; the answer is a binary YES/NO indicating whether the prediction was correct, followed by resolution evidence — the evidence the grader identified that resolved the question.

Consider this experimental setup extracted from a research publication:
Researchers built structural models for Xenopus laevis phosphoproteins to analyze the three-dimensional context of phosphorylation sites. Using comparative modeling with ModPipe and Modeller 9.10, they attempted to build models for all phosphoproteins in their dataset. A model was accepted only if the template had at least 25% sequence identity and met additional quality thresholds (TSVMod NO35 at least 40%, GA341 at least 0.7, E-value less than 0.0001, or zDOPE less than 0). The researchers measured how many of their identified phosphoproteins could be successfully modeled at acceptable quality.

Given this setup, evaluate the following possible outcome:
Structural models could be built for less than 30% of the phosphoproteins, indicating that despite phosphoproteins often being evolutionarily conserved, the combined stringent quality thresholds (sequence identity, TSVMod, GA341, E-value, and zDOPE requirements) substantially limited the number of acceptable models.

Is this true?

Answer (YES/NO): NO